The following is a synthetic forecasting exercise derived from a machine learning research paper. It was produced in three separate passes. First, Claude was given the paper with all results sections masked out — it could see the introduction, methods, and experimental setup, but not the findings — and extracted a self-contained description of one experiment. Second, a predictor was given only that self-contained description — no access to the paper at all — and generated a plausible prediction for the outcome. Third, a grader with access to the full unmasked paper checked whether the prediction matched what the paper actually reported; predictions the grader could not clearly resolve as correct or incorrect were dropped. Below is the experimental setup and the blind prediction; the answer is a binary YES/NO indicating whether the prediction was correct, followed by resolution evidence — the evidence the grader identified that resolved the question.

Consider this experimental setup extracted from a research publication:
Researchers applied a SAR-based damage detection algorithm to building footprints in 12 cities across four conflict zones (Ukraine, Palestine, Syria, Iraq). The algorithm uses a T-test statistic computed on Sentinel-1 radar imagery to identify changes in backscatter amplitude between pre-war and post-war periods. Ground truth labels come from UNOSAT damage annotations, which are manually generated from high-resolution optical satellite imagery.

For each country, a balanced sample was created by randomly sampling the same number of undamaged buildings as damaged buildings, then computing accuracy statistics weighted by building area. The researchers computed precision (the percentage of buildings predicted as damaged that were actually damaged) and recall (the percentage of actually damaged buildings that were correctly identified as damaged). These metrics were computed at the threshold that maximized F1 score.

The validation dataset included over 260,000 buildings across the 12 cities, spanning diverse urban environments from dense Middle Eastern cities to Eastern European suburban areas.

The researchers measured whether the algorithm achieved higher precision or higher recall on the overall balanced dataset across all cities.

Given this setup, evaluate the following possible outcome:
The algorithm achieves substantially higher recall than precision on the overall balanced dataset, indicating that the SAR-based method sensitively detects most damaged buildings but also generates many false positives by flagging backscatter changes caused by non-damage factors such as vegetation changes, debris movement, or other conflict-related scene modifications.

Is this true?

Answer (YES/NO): YES